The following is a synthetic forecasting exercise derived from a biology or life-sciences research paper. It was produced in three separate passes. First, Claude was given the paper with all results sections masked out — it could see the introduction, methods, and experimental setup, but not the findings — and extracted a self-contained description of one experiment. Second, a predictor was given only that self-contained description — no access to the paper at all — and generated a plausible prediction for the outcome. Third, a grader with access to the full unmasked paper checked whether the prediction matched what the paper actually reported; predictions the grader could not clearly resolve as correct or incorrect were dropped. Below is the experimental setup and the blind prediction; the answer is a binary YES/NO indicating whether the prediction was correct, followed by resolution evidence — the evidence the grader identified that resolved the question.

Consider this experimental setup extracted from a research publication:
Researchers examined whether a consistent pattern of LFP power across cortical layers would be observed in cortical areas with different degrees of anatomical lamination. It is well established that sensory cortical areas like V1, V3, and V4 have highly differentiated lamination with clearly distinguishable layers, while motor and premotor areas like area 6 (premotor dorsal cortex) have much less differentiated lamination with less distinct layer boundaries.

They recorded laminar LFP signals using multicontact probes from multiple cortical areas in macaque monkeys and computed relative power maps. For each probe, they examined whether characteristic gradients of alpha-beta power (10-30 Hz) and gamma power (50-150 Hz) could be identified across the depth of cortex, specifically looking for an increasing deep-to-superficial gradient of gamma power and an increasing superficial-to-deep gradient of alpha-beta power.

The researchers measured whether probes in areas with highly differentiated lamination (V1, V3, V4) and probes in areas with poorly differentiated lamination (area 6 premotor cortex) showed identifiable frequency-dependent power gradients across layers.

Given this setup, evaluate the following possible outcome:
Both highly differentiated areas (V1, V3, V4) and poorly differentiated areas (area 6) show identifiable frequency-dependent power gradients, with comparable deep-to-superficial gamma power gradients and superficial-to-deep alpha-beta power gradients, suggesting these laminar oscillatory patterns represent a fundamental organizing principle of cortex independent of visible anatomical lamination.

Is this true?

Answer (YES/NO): YES